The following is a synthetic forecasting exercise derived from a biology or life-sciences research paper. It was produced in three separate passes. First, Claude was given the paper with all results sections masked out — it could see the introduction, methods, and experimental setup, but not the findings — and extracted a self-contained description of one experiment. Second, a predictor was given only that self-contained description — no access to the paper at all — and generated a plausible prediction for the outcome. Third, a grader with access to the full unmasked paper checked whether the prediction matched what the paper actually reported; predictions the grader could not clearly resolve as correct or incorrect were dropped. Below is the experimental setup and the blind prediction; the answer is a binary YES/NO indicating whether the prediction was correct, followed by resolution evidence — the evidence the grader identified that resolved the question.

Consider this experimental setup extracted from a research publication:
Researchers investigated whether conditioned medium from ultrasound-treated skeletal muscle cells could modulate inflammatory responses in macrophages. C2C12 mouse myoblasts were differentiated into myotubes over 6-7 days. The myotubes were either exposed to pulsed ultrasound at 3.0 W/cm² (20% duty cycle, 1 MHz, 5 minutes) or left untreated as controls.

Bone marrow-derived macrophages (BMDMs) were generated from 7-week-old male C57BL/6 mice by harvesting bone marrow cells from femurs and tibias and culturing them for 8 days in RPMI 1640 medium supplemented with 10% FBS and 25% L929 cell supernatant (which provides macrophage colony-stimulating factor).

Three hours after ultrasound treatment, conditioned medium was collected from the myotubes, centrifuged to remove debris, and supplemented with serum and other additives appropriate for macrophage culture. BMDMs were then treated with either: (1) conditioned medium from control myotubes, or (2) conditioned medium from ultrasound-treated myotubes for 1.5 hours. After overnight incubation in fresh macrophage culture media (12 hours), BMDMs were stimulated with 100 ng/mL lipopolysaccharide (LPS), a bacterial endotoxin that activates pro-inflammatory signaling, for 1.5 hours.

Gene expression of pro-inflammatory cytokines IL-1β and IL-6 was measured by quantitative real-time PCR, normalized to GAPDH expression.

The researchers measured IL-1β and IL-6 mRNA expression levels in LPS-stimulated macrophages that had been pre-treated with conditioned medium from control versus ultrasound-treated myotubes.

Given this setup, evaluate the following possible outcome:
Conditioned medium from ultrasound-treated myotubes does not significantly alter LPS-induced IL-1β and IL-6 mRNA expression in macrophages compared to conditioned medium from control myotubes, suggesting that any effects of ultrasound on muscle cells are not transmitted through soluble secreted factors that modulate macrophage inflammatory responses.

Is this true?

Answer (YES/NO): NO